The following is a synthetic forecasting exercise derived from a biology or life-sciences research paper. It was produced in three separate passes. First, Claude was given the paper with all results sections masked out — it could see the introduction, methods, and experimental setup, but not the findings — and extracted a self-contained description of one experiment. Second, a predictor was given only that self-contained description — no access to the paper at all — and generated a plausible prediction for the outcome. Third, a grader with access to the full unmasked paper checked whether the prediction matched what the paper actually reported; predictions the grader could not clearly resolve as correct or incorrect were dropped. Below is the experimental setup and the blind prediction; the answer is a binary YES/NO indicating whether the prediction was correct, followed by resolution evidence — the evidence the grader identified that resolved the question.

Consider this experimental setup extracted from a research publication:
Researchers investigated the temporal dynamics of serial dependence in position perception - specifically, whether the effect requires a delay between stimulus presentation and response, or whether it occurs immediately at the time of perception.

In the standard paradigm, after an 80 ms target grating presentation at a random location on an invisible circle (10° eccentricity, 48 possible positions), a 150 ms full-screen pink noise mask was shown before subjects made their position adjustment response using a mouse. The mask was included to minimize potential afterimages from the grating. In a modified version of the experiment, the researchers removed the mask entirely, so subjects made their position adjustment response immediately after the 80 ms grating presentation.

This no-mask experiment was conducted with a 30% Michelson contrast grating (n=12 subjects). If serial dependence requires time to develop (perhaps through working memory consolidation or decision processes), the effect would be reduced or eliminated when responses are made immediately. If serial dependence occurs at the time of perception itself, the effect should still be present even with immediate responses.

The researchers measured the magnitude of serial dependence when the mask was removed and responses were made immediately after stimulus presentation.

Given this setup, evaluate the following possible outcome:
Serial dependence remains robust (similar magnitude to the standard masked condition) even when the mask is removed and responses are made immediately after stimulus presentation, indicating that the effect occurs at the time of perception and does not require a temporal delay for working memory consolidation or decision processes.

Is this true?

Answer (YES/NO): NO